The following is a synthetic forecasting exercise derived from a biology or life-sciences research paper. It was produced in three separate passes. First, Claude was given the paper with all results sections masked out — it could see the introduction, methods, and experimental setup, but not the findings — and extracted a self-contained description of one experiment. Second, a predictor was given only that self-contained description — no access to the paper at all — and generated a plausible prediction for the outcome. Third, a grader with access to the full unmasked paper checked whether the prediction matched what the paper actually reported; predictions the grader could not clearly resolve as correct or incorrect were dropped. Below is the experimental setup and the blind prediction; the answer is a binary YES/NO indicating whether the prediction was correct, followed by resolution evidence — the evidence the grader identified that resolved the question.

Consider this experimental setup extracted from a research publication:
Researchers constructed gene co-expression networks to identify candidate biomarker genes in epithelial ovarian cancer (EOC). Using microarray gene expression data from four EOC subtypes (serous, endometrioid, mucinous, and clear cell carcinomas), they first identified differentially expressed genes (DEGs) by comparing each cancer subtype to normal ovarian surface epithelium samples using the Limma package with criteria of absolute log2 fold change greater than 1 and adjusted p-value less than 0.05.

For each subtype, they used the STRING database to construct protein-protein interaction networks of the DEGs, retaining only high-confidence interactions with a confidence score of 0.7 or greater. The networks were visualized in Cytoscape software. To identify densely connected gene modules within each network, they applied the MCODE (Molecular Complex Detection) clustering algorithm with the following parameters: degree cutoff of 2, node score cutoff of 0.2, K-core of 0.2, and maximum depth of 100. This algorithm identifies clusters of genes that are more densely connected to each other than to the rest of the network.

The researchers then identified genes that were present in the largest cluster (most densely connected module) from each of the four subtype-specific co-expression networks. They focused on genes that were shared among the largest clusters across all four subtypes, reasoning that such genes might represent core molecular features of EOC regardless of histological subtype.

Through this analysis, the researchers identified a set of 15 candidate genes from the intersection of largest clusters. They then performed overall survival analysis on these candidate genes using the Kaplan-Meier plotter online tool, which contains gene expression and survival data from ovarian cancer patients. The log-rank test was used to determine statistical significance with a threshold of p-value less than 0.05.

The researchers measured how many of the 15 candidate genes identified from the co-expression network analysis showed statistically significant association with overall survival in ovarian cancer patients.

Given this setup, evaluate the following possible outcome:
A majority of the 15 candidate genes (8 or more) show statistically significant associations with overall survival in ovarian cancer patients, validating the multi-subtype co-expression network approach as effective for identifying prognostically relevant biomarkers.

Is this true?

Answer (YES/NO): YES